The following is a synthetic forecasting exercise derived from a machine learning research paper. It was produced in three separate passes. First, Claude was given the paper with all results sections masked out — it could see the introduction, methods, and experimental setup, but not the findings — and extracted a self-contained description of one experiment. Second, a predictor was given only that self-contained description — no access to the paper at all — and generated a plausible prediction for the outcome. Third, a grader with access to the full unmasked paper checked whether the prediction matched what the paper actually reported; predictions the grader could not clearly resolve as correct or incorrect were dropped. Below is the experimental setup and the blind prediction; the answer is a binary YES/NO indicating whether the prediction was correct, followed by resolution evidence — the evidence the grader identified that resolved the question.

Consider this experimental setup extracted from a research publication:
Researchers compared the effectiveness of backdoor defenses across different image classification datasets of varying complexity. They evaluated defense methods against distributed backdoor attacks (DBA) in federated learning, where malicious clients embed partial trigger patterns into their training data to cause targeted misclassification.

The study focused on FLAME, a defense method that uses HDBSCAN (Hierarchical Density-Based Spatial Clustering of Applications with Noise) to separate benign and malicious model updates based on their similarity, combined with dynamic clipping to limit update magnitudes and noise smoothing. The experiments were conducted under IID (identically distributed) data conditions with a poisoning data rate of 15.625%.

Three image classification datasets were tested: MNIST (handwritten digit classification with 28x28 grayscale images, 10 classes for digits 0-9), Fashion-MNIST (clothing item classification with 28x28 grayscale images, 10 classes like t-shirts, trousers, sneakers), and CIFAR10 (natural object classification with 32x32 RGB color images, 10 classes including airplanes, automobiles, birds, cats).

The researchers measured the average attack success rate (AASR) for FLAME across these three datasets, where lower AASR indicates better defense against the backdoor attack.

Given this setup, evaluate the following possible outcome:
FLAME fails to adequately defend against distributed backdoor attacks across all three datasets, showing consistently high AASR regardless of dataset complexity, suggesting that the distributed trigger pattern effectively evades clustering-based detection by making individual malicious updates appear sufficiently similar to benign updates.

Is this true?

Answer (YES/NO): NO